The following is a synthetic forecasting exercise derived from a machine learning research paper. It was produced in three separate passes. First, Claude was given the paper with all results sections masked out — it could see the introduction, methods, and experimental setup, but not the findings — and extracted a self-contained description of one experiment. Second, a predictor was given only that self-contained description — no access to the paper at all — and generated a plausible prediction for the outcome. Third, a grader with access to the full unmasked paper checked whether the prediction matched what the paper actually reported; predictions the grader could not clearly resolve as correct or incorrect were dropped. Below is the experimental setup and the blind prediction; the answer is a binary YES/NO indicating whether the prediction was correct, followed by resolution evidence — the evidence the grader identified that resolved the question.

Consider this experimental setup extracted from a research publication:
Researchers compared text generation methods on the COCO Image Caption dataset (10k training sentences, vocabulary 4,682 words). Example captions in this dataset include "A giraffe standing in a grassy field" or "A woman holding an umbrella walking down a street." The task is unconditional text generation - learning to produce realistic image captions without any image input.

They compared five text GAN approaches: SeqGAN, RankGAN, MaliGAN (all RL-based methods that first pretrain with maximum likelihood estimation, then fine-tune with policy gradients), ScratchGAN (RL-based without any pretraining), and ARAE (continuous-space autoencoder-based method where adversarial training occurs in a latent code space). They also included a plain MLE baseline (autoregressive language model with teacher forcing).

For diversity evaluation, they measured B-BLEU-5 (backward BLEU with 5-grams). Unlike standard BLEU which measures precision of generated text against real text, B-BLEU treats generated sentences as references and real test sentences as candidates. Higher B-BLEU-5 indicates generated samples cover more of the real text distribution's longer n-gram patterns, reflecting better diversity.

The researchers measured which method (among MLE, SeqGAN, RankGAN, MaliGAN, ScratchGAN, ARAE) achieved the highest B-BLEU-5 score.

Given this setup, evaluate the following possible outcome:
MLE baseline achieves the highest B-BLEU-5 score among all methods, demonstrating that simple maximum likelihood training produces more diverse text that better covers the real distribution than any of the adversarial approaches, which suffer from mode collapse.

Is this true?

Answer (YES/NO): NO